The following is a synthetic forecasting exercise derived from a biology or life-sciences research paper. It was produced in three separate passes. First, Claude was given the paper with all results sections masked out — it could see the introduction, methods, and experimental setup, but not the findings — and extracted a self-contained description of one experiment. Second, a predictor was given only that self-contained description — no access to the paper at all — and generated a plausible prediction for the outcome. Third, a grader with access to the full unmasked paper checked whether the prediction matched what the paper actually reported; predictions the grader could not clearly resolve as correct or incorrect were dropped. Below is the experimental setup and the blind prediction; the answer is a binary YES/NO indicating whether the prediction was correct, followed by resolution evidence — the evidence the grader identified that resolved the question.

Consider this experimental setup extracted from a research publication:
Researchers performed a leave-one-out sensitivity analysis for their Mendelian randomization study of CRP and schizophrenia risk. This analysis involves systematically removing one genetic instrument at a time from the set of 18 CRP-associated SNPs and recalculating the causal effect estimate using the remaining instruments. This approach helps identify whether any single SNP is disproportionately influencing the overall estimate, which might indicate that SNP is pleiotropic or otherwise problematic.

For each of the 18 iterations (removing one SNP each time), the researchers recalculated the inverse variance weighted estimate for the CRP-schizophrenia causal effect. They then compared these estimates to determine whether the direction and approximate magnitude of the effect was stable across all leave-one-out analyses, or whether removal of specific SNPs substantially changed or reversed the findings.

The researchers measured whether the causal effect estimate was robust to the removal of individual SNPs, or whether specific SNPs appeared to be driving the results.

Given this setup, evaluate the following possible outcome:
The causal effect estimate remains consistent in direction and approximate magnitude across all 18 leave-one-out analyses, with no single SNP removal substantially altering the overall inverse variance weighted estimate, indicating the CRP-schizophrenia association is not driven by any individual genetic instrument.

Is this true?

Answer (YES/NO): YES